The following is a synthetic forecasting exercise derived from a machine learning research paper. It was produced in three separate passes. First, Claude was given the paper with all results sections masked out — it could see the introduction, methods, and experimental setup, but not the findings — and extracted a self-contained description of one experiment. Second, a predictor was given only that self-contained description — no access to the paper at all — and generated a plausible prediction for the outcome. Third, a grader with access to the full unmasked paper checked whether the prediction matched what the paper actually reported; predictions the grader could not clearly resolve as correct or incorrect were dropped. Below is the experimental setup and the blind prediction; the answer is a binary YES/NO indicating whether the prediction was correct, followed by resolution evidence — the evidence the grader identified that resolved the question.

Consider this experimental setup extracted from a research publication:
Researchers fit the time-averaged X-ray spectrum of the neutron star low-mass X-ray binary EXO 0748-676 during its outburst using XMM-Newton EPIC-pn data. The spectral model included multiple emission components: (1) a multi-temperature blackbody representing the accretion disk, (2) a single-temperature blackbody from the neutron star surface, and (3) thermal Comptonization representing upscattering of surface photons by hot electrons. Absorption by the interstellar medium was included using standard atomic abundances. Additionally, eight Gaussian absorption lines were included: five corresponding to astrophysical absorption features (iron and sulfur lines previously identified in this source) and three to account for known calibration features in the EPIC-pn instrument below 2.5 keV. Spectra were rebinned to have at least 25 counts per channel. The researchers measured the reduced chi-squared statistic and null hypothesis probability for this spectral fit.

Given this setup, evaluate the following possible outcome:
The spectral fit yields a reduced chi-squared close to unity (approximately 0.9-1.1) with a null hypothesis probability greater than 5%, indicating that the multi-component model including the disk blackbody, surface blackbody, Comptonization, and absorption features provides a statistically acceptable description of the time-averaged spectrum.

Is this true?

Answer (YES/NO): YES